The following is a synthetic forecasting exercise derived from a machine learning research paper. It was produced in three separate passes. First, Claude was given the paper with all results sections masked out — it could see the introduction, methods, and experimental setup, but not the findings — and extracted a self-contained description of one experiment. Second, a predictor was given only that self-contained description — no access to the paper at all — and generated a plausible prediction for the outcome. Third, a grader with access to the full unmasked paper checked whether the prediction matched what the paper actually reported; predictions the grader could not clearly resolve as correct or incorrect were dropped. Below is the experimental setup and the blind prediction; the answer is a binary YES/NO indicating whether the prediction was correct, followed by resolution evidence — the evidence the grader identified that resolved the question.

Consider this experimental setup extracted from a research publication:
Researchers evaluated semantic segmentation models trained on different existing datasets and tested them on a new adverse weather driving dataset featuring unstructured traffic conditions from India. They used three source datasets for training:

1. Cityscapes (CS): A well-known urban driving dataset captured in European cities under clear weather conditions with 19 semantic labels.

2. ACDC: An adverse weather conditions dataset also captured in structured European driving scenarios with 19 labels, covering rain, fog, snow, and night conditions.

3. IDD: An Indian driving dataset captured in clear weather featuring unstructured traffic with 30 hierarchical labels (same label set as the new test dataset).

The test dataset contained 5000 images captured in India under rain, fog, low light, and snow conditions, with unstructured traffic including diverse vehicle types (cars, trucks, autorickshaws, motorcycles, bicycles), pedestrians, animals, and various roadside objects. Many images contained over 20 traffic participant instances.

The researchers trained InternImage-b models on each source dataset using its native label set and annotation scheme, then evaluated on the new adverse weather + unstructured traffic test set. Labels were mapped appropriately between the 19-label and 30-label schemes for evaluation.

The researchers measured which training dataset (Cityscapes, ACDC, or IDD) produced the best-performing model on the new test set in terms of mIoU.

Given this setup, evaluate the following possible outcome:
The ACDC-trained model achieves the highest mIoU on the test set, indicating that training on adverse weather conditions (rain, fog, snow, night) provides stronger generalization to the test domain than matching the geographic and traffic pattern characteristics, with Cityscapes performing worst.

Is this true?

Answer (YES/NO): NO